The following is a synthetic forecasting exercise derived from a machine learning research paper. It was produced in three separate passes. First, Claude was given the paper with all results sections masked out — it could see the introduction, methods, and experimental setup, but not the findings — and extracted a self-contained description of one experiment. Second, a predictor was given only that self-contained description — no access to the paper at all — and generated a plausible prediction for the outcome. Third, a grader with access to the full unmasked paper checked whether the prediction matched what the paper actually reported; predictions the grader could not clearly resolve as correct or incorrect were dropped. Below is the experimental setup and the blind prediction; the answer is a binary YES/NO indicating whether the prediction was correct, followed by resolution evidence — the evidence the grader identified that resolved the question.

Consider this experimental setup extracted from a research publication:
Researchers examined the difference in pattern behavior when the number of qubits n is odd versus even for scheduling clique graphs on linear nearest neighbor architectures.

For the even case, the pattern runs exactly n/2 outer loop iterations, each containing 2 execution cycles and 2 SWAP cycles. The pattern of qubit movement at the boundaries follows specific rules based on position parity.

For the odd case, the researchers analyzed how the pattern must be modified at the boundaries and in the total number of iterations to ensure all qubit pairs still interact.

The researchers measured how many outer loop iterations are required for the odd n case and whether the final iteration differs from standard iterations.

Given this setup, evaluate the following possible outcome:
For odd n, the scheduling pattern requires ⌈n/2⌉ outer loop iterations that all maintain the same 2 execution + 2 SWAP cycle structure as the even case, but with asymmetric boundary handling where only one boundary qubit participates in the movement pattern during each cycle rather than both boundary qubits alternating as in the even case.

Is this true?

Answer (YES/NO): NO